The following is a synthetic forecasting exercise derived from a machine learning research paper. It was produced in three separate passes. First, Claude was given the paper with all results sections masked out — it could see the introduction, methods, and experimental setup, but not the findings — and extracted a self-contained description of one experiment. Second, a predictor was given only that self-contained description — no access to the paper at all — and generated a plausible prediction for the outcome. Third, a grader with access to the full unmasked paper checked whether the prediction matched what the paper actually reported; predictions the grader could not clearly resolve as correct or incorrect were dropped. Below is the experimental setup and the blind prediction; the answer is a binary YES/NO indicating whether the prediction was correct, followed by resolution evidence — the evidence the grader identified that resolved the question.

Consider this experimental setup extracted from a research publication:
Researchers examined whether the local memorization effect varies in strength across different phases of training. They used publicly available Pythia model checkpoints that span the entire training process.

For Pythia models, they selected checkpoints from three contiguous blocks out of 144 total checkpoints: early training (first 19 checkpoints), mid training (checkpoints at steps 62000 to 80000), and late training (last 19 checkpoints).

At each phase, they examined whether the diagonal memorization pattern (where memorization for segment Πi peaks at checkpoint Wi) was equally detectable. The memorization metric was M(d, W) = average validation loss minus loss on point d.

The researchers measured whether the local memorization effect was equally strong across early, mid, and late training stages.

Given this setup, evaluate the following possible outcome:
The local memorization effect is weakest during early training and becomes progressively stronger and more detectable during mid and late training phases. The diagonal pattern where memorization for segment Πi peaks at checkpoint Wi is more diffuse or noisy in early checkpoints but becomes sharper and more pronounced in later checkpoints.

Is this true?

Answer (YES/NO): NO